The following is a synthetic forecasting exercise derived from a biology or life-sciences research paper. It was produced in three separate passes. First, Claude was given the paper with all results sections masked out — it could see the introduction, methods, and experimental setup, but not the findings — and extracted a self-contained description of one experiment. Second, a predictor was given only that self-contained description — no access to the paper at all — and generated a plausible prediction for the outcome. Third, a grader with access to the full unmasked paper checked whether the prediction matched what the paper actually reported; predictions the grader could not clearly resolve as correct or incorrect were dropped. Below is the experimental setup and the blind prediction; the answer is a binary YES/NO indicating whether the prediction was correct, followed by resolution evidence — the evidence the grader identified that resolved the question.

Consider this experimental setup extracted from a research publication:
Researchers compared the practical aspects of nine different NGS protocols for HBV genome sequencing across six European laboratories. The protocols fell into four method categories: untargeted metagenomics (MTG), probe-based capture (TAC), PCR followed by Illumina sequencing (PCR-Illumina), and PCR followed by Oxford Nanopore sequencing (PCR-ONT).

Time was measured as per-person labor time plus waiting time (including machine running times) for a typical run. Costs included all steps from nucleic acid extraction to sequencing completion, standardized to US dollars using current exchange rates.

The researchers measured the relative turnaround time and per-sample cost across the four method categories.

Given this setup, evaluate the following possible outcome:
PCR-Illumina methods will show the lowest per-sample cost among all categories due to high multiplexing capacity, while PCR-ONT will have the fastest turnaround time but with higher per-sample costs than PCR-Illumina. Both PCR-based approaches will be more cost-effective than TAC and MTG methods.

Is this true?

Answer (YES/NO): NO